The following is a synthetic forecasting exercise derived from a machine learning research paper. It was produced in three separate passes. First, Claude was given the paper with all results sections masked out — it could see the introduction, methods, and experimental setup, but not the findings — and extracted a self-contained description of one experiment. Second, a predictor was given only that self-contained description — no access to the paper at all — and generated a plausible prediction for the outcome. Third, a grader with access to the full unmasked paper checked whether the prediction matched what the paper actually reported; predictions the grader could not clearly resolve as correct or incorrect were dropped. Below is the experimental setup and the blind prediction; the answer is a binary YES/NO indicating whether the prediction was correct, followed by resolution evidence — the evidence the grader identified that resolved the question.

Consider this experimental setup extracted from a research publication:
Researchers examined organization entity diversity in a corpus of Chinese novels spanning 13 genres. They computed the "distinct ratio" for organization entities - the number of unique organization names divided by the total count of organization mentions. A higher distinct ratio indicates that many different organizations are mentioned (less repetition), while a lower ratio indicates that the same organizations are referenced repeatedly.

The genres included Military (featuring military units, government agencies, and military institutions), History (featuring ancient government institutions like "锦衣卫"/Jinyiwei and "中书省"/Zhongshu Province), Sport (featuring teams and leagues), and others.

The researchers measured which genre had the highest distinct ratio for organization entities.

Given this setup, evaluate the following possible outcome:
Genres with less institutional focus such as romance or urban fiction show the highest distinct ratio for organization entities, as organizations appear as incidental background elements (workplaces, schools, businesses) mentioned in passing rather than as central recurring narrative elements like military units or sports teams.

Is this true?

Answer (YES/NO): NO